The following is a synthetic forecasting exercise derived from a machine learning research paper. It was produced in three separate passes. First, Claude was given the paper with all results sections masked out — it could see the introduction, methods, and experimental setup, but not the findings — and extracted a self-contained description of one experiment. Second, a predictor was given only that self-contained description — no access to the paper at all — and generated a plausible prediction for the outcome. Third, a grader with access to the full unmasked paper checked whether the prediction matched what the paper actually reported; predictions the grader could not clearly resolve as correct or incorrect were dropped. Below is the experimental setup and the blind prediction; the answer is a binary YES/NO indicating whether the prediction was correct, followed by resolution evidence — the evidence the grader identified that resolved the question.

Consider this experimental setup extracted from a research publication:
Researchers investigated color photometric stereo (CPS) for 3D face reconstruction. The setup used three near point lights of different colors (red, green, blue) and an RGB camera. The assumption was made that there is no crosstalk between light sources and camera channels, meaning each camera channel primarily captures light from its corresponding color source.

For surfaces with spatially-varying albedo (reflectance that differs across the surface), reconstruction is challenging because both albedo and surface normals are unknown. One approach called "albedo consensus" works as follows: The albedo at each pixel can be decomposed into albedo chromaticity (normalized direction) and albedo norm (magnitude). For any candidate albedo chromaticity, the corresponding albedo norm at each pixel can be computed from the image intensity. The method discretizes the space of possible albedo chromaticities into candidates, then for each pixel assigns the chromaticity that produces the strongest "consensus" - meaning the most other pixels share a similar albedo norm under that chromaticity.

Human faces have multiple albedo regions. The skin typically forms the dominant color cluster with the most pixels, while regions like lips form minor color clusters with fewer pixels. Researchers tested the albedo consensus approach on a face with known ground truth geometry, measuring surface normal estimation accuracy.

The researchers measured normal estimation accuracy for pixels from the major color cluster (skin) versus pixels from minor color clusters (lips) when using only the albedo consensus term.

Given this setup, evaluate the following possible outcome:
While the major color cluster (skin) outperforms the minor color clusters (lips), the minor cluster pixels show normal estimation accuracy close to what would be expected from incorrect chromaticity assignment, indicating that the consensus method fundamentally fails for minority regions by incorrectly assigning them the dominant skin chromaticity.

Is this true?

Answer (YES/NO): NO